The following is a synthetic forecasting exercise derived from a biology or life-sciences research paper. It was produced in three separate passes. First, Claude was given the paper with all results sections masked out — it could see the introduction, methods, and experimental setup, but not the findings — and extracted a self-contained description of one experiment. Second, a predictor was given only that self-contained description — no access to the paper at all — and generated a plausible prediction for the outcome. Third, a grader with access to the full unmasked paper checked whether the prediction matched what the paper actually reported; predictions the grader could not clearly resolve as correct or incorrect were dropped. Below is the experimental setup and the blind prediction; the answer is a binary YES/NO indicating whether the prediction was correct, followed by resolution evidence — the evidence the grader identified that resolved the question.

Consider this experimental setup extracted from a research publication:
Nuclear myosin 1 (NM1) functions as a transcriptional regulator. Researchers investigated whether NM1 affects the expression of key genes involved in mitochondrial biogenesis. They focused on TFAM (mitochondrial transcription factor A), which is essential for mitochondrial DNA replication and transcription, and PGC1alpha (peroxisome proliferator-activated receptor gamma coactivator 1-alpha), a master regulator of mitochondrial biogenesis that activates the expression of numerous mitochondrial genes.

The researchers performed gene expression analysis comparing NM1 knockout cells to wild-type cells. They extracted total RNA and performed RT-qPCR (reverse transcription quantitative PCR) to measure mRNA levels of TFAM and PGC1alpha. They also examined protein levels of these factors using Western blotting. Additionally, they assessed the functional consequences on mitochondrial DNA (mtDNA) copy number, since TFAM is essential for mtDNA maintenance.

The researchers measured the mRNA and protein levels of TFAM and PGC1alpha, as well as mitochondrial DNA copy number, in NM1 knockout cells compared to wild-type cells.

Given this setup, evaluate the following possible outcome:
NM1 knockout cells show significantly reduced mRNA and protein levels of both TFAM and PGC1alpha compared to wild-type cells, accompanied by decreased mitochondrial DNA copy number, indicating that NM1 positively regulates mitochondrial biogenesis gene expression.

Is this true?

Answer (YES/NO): YES